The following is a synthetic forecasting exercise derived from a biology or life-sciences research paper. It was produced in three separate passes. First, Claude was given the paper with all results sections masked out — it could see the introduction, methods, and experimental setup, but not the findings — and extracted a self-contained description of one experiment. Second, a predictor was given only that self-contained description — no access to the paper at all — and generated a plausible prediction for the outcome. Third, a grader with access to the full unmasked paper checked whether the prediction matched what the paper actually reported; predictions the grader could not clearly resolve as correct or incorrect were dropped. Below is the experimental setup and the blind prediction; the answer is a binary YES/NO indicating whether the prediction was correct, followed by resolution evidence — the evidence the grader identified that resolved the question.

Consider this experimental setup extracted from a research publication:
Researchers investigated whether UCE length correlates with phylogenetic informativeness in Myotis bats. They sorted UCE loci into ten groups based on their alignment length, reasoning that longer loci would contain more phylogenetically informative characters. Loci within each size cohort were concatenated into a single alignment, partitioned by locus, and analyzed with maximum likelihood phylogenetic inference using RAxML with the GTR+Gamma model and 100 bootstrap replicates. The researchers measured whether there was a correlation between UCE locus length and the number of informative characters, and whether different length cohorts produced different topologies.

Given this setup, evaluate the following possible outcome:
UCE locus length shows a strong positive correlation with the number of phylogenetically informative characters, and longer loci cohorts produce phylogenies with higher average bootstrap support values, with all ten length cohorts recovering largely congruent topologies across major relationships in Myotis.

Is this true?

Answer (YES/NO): NO